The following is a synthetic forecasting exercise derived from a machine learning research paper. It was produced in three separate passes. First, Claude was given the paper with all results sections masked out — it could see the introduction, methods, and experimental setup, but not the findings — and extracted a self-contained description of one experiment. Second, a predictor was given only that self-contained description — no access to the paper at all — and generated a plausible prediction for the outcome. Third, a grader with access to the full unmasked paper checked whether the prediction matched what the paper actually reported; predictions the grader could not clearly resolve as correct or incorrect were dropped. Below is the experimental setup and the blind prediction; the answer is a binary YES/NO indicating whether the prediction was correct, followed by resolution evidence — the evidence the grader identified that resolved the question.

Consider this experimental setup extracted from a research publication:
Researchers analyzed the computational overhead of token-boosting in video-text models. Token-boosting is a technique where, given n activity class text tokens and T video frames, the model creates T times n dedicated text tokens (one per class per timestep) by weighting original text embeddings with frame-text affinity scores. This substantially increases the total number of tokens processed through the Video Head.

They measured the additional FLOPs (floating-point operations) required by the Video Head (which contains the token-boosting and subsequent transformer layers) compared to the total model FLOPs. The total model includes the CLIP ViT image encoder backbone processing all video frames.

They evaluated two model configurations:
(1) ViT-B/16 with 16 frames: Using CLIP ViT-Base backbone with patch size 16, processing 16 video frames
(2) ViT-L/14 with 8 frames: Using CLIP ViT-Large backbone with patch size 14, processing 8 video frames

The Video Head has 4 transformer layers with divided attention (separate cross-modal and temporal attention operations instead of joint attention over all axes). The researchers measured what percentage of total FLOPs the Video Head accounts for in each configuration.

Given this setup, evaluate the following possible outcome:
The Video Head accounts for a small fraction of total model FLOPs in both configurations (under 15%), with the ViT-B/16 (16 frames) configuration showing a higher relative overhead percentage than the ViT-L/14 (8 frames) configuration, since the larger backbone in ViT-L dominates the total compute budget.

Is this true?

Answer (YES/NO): YES